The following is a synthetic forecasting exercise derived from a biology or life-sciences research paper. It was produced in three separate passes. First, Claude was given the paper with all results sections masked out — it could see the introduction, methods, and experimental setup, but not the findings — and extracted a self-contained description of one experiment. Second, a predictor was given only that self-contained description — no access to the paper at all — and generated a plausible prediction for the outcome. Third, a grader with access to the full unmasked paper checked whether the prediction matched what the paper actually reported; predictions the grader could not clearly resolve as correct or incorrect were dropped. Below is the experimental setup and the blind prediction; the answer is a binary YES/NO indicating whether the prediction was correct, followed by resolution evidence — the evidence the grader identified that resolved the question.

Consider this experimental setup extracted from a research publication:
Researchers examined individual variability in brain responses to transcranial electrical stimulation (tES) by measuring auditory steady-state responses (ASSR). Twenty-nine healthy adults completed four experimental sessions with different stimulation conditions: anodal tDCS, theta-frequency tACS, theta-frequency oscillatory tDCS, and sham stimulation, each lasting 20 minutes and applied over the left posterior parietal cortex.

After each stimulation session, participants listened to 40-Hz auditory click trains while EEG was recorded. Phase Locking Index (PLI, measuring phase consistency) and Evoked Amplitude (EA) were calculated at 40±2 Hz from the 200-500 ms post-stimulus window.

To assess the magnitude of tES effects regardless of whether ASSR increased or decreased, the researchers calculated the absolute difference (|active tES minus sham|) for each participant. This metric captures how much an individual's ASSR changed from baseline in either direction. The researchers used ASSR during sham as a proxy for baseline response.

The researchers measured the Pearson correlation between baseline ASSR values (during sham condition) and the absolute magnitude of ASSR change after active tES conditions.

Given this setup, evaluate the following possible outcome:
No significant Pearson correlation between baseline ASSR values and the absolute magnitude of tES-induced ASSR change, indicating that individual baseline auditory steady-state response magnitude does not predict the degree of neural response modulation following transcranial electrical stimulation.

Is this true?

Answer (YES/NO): NO